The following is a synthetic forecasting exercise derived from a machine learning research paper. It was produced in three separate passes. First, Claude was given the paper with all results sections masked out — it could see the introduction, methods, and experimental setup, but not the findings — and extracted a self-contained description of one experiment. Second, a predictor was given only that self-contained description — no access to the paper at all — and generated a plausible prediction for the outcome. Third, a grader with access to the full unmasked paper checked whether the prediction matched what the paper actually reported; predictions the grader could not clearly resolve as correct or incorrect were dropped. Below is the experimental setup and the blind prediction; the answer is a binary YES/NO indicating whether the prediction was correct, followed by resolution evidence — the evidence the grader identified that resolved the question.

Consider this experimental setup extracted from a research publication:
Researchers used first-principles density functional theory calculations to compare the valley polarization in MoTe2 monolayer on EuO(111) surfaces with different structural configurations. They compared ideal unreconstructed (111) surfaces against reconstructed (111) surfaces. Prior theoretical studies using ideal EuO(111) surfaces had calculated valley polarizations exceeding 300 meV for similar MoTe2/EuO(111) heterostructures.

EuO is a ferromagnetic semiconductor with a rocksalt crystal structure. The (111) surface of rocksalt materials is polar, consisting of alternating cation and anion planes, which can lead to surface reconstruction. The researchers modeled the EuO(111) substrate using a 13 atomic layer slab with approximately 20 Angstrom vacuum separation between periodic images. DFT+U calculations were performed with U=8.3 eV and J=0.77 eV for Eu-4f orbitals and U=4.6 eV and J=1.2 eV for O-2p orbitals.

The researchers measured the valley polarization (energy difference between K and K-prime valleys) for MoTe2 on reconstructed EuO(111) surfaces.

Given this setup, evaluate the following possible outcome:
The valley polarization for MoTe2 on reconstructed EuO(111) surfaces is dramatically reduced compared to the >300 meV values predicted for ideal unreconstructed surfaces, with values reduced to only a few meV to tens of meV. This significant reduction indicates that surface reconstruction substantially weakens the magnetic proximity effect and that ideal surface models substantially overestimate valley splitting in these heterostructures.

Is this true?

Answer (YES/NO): YES